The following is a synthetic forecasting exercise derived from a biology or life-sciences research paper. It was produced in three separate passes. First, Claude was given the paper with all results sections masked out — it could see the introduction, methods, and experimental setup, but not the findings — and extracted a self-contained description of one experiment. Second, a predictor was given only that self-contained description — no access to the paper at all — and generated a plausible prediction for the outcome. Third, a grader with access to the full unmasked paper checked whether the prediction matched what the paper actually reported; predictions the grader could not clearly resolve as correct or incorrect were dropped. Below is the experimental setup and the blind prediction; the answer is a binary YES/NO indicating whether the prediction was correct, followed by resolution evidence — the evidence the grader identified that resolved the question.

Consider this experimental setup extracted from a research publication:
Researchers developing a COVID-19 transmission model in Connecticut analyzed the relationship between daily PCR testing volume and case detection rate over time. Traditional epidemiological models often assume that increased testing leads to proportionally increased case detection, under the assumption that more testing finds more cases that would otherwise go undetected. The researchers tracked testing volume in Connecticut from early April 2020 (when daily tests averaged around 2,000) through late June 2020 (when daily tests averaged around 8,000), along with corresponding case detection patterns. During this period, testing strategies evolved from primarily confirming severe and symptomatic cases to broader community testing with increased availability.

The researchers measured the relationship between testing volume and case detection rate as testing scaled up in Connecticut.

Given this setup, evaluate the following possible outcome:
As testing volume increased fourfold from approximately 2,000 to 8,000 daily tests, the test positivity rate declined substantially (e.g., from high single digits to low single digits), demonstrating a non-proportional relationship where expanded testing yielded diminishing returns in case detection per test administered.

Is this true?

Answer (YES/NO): NO